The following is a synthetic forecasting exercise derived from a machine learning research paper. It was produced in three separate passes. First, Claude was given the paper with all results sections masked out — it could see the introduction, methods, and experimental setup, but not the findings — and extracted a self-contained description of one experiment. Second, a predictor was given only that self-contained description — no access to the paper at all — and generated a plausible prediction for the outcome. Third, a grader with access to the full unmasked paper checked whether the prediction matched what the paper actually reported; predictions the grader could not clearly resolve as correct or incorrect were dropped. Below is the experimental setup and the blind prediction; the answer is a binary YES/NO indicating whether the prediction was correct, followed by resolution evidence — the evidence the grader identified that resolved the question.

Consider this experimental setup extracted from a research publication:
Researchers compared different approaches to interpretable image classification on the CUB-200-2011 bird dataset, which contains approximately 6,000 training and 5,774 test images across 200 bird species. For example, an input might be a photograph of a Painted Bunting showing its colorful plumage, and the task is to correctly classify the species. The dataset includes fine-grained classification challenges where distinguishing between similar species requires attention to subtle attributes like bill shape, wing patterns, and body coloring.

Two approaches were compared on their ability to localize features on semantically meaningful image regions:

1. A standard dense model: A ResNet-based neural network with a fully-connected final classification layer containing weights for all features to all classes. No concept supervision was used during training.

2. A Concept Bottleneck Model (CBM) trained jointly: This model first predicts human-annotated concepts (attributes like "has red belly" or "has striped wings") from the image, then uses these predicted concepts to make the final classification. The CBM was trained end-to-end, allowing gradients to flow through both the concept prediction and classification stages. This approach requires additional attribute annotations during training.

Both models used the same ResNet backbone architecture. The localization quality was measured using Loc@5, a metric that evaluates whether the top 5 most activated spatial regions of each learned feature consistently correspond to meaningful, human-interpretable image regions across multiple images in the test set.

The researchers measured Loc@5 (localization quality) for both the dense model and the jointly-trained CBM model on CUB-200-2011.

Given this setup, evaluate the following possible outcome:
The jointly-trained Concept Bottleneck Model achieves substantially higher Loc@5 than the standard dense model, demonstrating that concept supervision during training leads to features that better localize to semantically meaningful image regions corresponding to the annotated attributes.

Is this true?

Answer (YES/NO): YES